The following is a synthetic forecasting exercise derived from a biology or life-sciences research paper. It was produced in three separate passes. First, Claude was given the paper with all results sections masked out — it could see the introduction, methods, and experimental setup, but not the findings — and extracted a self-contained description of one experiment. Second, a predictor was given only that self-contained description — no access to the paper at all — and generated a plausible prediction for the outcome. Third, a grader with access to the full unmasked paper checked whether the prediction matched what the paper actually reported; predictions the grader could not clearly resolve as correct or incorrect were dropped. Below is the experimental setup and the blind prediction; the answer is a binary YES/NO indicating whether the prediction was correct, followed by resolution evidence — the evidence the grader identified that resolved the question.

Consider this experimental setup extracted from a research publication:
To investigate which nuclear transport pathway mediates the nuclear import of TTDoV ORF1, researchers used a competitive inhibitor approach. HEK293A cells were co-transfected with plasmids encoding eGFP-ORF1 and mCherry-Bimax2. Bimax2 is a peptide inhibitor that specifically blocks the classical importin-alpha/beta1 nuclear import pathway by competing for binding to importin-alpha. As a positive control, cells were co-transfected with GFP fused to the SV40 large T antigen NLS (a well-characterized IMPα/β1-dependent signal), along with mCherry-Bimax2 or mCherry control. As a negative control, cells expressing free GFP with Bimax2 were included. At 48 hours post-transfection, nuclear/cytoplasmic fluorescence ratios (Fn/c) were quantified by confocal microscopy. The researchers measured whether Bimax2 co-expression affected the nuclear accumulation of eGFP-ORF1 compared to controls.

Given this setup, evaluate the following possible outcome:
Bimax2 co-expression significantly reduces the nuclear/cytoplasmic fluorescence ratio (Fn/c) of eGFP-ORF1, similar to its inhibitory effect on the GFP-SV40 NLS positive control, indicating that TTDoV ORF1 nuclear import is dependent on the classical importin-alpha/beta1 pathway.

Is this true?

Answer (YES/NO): YES